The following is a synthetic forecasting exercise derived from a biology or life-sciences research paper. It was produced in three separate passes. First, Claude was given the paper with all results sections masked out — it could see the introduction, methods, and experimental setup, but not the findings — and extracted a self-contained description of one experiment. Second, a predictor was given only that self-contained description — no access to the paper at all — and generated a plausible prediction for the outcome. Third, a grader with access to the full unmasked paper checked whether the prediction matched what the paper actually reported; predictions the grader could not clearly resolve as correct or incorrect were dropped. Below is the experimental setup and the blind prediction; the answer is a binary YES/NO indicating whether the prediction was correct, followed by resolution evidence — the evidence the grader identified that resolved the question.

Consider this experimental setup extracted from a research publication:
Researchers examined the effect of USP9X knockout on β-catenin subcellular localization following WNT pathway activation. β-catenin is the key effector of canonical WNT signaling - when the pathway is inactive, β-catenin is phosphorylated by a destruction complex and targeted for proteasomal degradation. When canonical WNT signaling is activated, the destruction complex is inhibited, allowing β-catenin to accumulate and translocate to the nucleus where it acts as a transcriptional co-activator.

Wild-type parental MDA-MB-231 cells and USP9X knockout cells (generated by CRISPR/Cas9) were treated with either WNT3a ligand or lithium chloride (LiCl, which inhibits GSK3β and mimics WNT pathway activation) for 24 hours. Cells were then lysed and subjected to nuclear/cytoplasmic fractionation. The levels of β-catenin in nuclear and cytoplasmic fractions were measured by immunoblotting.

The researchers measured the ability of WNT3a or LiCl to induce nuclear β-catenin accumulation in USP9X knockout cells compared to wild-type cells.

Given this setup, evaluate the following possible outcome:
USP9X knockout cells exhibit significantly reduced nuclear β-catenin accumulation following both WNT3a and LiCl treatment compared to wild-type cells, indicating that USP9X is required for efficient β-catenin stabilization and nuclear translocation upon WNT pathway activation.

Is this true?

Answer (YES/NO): NO